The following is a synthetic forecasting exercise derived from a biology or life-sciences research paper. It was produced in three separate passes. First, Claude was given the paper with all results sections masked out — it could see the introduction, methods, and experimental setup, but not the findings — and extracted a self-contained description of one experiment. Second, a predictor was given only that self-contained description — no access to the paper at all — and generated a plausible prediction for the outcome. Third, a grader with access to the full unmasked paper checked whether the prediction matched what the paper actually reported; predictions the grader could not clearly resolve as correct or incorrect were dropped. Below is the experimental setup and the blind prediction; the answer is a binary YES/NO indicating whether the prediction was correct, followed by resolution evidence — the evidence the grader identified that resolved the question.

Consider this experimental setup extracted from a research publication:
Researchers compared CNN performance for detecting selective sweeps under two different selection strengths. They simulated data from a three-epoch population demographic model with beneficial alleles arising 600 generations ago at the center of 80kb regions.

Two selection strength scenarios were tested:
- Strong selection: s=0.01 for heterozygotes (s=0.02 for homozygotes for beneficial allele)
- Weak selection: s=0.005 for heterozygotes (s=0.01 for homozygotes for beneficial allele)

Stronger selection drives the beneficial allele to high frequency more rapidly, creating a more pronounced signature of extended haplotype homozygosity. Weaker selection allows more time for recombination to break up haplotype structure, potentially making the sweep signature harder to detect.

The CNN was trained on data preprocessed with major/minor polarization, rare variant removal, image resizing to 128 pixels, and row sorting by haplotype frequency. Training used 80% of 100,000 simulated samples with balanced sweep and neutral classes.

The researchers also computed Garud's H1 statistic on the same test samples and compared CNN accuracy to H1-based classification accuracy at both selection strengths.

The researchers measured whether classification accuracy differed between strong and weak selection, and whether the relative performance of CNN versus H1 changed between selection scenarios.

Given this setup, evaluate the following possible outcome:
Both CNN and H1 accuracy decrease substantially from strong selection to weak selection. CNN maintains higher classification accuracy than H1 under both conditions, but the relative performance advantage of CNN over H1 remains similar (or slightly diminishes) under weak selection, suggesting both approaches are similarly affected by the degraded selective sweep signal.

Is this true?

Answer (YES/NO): NO